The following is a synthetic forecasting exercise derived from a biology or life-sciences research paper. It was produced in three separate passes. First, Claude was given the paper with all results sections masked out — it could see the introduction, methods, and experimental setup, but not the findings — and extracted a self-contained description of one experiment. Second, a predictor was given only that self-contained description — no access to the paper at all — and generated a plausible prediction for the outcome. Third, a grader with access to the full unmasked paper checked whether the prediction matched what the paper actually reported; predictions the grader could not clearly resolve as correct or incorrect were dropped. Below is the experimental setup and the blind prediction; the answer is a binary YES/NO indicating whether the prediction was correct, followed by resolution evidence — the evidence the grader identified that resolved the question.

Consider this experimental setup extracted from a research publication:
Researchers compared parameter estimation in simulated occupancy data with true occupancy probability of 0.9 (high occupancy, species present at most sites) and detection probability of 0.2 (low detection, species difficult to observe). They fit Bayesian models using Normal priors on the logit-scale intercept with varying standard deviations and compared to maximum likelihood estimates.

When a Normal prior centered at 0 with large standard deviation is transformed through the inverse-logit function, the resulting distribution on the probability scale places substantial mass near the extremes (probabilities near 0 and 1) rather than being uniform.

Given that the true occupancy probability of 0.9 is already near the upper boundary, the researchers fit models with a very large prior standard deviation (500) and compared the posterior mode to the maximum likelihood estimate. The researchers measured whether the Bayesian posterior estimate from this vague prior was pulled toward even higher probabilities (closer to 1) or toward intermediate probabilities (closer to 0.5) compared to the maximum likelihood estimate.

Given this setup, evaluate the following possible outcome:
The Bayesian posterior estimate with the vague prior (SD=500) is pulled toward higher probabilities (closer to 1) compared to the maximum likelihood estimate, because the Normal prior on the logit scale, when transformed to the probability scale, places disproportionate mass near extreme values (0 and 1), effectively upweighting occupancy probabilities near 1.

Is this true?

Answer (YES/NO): YES